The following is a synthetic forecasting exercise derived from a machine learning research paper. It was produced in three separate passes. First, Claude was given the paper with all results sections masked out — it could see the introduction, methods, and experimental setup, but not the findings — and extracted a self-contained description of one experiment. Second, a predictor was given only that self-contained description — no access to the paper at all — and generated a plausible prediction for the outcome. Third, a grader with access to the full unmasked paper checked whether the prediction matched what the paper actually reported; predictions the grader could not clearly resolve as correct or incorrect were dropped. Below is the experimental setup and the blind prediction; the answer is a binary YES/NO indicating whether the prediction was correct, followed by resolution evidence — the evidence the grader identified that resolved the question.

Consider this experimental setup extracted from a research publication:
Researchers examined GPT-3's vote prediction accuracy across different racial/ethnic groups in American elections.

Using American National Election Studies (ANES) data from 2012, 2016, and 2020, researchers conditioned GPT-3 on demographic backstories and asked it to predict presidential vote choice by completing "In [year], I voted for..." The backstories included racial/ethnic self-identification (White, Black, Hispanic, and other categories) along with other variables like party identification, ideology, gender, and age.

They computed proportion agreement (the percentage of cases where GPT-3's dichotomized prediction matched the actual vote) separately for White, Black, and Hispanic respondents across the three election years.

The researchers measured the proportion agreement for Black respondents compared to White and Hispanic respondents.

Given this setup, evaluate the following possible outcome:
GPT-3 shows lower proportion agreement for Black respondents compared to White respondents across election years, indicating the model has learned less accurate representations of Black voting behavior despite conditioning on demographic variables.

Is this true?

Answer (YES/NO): NO